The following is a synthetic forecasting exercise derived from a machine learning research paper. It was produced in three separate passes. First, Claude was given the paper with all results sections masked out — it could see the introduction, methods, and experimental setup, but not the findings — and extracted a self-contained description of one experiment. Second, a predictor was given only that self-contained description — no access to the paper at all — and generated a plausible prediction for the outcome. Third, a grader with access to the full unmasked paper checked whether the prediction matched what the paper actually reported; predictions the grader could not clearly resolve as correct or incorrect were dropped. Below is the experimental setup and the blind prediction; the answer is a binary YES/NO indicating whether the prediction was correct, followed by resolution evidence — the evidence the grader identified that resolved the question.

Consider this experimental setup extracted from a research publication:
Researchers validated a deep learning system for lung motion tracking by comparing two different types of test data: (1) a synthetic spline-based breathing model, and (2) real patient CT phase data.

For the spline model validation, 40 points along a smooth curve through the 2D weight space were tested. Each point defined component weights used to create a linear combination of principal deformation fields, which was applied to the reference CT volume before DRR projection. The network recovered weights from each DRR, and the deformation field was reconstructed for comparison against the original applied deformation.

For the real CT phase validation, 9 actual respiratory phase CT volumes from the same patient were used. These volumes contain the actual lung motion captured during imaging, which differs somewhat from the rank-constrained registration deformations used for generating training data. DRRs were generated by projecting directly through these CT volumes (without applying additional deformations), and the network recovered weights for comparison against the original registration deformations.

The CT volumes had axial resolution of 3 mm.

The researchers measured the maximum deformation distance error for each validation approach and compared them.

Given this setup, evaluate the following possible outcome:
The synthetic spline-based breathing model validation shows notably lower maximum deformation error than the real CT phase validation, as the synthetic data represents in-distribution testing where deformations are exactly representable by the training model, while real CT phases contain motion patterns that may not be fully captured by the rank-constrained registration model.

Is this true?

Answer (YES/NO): YES